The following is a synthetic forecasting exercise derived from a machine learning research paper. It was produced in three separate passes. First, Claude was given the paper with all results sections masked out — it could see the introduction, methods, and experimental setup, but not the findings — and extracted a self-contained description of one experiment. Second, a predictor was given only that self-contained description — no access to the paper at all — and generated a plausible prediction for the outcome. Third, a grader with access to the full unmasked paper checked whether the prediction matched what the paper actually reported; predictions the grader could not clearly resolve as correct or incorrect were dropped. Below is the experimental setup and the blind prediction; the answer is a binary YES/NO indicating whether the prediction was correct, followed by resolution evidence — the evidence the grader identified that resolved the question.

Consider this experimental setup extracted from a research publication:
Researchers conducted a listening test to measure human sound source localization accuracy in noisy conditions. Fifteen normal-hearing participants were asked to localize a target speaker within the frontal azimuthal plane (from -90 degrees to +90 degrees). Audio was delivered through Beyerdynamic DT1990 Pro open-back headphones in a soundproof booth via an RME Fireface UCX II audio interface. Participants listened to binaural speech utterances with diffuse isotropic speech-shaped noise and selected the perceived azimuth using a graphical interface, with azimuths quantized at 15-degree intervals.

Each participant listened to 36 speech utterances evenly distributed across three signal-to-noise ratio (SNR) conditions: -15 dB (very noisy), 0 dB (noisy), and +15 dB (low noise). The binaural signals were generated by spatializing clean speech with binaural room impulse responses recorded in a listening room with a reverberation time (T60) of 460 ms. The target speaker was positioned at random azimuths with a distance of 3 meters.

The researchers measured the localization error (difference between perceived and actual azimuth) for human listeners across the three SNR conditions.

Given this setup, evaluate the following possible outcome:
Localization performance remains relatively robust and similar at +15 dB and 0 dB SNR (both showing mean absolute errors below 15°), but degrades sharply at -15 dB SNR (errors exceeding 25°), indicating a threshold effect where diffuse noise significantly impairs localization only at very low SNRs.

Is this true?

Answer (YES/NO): NO